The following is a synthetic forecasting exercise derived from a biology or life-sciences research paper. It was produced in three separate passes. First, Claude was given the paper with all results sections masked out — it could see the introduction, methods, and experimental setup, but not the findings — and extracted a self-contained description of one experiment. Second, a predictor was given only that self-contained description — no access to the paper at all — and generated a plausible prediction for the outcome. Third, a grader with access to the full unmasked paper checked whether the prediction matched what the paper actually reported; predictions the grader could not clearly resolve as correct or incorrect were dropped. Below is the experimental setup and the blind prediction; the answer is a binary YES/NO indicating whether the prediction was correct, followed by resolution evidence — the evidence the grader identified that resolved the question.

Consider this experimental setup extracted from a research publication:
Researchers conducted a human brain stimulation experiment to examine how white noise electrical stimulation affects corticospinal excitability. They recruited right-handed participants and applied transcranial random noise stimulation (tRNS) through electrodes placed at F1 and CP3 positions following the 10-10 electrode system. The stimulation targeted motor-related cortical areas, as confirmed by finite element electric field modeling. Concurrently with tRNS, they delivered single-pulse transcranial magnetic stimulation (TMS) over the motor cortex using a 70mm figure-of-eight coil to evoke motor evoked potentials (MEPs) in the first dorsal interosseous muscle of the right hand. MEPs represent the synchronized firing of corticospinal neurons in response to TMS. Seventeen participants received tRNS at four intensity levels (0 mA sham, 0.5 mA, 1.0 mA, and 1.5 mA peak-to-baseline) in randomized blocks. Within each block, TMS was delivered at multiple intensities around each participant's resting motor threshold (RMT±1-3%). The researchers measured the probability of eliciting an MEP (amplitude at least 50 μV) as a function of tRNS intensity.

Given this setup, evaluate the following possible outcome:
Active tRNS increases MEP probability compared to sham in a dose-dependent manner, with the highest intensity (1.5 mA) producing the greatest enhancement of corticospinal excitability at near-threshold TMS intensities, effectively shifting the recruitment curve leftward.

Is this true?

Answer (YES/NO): NO